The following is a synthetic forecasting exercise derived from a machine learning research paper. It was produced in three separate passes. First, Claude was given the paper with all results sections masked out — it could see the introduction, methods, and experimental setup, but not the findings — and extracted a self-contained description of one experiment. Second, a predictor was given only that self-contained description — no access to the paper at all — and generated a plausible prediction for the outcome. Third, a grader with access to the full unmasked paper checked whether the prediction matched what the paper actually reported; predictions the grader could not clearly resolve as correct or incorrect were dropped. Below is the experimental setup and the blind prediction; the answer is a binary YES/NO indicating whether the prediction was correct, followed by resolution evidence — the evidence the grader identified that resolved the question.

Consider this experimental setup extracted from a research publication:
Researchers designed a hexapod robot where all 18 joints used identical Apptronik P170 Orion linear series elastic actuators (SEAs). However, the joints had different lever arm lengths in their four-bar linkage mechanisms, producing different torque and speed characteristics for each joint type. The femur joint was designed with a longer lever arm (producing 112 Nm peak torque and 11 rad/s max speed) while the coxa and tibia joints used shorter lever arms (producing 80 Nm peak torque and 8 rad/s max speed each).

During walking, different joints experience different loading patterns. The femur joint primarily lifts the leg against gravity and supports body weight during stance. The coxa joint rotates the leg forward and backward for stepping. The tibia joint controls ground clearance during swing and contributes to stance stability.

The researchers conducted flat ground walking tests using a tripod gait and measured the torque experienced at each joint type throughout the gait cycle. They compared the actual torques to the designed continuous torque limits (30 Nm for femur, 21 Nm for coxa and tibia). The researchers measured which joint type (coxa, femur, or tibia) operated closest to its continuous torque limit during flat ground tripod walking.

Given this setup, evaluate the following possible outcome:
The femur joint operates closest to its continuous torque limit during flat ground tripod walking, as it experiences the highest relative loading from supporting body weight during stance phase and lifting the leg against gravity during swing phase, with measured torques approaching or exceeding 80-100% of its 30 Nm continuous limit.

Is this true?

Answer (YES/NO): YES